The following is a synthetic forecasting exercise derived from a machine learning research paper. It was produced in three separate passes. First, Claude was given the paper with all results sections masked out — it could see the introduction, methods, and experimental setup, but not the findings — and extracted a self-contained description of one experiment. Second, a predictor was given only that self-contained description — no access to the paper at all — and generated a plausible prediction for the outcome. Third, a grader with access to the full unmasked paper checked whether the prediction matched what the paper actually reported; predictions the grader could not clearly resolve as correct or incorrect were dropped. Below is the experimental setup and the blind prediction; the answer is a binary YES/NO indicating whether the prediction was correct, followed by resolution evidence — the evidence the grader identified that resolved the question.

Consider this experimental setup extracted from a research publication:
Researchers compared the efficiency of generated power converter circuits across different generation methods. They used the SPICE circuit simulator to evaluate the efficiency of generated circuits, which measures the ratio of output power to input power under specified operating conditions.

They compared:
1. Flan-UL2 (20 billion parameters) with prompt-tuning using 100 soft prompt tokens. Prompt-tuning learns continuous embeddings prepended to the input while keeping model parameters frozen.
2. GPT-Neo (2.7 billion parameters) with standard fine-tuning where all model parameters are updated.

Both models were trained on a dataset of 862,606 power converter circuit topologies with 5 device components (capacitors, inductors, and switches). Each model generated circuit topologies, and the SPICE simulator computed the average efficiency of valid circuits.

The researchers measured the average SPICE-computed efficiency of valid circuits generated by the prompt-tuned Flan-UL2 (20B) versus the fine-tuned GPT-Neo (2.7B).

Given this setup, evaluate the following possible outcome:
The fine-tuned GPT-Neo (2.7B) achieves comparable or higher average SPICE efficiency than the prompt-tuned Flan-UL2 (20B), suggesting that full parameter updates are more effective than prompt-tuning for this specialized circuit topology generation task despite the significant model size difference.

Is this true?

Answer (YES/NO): YES